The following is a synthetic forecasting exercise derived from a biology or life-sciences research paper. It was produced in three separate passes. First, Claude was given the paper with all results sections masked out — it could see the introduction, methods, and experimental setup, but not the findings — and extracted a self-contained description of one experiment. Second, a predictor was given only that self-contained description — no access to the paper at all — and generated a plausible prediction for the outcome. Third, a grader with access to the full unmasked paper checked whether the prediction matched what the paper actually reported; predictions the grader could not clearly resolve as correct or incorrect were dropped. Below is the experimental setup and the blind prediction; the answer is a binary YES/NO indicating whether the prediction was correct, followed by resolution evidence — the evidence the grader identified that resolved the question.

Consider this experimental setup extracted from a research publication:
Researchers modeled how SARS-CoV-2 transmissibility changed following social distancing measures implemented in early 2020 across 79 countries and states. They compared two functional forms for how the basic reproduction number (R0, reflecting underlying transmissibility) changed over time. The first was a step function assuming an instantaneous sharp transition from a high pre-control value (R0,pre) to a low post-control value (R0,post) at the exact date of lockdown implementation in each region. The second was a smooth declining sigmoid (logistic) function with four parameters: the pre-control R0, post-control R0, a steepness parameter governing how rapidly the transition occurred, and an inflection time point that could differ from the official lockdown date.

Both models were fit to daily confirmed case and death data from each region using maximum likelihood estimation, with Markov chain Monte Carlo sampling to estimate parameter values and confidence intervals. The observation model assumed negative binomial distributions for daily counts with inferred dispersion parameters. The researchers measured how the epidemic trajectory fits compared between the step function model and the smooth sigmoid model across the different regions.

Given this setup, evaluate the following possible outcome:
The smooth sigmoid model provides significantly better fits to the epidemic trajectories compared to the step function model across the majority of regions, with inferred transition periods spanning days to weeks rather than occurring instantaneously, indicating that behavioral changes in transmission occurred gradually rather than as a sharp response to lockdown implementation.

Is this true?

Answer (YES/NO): YES